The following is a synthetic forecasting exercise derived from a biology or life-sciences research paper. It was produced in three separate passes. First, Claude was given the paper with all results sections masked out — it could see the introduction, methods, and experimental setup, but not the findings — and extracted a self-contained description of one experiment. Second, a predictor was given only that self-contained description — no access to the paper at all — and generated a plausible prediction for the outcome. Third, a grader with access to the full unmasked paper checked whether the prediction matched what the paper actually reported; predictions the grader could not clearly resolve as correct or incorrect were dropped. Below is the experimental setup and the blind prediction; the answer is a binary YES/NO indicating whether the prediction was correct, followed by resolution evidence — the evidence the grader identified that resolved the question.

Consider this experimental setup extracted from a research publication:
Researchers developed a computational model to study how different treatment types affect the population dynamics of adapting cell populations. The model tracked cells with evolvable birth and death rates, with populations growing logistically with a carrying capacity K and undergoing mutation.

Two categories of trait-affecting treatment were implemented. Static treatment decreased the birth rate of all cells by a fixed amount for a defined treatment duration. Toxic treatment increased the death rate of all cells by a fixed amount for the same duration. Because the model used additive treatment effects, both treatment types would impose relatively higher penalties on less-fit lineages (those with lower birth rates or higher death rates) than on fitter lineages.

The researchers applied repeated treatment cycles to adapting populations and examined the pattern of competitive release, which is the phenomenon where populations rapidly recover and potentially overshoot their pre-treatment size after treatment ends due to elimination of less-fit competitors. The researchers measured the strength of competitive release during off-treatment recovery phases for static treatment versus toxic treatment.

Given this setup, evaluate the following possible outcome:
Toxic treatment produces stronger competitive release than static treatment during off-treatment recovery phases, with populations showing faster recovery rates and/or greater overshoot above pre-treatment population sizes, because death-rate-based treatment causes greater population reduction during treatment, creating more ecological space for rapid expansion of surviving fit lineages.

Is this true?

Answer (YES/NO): NO